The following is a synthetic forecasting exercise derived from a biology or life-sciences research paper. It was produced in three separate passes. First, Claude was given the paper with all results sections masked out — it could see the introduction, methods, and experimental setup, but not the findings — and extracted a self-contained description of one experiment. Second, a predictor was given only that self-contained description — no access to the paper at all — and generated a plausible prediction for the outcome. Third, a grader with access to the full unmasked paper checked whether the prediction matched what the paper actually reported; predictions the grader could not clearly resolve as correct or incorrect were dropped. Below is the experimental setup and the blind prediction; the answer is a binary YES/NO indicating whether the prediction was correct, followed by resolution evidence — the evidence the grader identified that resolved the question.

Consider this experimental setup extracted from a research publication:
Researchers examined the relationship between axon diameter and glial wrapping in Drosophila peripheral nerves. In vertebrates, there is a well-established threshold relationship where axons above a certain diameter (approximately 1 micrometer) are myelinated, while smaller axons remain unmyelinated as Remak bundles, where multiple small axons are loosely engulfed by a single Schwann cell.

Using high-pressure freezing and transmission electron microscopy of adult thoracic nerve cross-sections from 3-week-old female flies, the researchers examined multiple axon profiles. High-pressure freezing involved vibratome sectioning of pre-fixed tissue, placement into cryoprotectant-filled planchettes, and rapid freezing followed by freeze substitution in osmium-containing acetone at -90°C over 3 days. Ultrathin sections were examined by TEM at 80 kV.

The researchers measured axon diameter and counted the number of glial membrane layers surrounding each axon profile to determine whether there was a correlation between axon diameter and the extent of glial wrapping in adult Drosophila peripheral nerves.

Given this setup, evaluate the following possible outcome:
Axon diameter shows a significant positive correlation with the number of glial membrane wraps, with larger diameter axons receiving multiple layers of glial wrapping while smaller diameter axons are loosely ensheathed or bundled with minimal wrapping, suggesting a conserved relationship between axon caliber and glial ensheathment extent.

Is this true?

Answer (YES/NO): YES